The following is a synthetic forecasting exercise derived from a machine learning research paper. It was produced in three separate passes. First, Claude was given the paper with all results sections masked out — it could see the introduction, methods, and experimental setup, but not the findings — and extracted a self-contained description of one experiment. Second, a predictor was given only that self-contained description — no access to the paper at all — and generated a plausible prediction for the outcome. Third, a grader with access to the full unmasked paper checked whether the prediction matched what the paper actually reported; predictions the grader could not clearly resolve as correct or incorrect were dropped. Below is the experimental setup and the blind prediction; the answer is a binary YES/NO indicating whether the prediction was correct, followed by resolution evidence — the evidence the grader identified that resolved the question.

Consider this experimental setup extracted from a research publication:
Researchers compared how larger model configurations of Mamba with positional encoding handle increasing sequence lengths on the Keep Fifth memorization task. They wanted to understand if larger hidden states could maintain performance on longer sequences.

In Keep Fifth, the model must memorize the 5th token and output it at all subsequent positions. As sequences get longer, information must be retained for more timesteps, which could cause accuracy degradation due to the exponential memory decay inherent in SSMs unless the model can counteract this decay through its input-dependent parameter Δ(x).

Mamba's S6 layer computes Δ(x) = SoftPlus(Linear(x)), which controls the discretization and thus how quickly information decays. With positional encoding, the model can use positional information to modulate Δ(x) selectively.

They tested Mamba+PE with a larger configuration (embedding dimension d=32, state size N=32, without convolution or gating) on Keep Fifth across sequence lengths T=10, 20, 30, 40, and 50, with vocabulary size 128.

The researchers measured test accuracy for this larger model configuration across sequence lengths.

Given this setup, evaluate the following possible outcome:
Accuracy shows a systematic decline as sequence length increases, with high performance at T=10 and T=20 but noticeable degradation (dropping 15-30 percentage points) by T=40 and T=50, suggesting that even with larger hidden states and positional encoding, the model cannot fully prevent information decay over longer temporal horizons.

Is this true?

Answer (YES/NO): NO